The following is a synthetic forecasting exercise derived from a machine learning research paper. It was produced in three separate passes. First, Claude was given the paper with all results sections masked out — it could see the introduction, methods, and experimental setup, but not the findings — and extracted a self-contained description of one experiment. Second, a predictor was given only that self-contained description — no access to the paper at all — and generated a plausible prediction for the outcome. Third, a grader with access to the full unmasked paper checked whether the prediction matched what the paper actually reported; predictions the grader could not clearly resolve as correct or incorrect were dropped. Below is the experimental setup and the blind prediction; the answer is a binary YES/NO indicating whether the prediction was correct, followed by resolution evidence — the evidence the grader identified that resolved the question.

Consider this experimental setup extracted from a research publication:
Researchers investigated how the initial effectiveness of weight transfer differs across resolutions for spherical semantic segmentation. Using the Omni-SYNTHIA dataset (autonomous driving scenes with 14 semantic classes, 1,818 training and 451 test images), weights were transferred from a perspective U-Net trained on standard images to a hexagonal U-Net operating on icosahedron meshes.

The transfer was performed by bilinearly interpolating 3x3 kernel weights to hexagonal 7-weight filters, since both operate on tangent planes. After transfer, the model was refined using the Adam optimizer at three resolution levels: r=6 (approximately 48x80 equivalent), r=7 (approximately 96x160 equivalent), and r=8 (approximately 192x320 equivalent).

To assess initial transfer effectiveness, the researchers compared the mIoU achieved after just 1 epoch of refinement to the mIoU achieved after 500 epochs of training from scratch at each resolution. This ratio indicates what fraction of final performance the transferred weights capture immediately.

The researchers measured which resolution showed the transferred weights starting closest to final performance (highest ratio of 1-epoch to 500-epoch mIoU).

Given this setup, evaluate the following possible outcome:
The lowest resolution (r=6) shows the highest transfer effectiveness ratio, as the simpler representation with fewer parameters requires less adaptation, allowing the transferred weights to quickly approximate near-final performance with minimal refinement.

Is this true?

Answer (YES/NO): NO